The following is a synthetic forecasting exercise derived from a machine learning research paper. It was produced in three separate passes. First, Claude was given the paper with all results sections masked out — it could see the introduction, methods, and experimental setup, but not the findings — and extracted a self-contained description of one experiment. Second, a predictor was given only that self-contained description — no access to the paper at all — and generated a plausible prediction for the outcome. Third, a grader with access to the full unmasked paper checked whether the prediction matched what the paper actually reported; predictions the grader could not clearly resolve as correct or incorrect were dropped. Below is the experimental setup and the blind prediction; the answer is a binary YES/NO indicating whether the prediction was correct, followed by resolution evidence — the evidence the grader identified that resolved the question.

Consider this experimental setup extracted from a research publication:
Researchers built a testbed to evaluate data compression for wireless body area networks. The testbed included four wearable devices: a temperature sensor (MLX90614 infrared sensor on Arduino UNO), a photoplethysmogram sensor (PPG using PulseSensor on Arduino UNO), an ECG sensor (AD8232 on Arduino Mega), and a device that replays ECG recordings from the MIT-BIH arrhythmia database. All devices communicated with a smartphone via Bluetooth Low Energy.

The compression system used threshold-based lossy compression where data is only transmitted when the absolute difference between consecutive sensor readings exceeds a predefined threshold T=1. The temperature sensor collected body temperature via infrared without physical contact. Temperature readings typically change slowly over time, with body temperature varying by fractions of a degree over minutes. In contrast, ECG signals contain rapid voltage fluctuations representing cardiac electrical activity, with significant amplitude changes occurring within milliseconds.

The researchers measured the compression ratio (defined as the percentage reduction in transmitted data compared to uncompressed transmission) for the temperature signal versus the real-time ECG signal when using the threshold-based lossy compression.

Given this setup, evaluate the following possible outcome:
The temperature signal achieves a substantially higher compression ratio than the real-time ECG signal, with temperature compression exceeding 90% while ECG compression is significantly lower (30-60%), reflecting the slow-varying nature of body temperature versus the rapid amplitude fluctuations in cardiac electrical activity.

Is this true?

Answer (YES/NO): YES